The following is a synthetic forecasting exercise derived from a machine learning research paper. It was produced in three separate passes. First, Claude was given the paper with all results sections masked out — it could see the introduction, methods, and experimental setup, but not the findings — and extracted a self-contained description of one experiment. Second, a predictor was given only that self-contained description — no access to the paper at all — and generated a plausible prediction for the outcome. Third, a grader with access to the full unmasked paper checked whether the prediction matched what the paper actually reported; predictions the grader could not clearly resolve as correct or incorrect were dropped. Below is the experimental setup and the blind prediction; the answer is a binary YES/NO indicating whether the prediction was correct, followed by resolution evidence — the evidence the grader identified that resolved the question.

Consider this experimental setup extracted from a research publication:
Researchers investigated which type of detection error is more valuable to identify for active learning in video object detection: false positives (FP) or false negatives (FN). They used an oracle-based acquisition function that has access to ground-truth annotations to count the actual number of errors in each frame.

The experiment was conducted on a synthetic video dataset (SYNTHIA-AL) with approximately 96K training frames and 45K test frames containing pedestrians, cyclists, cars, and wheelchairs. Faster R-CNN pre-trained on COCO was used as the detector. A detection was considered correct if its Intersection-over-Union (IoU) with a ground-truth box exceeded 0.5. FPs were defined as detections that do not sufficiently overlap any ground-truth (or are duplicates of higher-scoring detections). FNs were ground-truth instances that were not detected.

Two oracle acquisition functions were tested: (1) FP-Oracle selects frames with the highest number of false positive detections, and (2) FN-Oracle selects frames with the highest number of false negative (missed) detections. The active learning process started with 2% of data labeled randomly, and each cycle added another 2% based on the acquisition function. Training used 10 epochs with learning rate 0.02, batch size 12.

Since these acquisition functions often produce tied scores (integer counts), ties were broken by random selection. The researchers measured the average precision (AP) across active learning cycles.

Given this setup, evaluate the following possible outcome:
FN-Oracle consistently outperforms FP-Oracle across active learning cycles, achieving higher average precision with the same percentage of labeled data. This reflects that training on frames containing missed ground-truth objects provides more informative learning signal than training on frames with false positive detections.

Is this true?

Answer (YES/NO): NO